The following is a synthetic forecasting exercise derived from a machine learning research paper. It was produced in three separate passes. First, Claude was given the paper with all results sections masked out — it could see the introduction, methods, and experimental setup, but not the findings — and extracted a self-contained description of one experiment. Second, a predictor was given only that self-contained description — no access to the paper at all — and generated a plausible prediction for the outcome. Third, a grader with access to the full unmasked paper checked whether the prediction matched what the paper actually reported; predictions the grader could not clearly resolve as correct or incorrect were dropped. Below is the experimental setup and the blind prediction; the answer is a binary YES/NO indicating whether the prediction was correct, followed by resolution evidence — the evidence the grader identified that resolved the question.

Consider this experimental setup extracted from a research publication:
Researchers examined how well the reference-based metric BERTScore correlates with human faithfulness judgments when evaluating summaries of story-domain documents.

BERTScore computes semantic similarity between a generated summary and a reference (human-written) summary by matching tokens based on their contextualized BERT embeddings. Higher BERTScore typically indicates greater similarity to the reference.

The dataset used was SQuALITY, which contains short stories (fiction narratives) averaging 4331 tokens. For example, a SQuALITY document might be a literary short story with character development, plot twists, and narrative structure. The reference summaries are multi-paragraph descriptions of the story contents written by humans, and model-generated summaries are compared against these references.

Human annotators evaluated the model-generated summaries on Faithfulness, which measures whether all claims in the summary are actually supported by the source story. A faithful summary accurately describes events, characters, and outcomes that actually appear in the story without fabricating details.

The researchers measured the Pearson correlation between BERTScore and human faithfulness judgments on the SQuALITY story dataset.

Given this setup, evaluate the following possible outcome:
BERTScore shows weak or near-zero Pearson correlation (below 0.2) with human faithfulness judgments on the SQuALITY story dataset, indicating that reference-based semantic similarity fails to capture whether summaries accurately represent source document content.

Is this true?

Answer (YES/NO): YES